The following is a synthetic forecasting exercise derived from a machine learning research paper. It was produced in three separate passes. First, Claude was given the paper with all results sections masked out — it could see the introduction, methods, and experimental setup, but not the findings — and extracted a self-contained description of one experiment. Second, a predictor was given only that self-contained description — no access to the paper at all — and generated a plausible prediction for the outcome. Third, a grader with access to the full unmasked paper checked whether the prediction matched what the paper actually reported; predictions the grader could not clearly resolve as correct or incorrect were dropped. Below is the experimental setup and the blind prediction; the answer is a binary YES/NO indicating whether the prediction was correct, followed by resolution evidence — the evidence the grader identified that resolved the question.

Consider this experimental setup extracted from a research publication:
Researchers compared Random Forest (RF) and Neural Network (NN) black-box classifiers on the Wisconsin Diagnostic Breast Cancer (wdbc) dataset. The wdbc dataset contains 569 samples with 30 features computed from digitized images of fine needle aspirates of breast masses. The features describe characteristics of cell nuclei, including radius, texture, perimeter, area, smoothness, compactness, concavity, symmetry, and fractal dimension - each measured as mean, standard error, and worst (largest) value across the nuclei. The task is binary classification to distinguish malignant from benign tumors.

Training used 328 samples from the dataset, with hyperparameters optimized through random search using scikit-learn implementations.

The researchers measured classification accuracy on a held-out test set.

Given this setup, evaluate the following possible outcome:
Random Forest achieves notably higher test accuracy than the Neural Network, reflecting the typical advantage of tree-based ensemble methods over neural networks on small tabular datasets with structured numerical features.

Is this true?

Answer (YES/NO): NO